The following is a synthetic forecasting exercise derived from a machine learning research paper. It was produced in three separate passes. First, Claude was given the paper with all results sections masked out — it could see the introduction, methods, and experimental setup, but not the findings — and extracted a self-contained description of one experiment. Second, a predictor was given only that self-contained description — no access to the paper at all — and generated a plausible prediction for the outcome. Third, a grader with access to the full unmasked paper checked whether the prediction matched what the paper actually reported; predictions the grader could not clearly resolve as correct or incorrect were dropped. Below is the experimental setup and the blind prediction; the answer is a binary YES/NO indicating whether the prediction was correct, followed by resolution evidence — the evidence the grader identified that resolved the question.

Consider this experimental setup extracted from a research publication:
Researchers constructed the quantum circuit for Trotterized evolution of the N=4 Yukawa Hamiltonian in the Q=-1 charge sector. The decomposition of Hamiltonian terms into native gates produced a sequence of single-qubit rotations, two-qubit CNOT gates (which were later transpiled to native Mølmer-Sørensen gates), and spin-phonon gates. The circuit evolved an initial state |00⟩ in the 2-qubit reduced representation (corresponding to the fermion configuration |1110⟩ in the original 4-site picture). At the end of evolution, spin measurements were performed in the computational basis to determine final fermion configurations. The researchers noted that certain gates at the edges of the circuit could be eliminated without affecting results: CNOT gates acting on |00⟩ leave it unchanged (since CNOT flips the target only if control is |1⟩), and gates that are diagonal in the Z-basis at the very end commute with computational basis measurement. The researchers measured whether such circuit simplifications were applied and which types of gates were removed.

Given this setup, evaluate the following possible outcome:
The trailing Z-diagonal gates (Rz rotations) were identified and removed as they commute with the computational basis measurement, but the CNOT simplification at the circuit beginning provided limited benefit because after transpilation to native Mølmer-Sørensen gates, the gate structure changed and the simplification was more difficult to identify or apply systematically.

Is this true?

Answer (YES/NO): NO